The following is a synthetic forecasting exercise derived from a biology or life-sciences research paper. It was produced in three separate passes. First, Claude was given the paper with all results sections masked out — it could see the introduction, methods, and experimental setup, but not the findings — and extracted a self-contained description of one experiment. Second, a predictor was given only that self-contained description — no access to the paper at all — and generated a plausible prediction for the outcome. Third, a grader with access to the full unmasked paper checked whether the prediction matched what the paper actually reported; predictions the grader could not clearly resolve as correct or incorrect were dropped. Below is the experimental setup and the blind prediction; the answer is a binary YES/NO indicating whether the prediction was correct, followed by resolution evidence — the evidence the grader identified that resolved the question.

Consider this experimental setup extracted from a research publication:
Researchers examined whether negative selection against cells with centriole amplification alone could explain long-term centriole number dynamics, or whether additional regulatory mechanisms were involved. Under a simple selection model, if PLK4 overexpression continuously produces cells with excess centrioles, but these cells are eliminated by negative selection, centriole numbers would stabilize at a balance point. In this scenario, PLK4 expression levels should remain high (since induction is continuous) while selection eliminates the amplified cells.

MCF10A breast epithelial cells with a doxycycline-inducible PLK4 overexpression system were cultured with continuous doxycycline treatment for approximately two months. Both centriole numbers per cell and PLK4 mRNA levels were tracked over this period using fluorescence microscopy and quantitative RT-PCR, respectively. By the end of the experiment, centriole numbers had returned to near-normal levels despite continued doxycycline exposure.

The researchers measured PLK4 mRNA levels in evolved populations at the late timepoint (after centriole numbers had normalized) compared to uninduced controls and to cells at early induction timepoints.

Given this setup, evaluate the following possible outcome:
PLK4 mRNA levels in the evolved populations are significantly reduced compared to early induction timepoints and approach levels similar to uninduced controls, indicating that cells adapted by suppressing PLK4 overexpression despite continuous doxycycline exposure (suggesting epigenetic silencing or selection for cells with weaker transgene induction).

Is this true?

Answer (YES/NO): NO